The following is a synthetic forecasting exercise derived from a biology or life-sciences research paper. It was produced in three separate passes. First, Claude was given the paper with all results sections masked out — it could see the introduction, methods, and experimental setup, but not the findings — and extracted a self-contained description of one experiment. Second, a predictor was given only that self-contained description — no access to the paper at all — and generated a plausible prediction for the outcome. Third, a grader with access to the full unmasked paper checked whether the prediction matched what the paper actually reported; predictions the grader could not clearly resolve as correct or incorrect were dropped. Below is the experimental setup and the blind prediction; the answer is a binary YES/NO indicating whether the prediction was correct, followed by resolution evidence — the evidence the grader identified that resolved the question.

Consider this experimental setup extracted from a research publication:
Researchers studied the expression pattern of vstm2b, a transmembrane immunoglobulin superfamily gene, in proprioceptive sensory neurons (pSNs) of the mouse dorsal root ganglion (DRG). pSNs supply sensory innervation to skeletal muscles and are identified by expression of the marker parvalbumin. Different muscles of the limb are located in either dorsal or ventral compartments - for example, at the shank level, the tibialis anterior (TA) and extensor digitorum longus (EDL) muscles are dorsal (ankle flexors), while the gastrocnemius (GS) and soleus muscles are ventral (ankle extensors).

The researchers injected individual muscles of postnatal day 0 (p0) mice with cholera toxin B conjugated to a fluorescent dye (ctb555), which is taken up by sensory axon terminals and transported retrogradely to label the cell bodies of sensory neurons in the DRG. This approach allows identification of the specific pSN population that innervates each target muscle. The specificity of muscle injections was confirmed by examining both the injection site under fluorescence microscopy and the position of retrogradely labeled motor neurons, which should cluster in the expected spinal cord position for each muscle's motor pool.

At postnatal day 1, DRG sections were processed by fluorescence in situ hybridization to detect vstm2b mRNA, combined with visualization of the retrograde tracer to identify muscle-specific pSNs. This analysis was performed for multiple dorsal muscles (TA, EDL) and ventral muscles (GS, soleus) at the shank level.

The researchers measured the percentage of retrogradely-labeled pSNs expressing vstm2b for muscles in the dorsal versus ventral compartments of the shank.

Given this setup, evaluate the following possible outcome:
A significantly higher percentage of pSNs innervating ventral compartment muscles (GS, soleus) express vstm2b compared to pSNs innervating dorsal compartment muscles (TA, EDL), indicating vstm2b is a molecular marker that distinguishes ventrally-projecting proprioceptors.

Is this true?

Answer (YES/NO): NO